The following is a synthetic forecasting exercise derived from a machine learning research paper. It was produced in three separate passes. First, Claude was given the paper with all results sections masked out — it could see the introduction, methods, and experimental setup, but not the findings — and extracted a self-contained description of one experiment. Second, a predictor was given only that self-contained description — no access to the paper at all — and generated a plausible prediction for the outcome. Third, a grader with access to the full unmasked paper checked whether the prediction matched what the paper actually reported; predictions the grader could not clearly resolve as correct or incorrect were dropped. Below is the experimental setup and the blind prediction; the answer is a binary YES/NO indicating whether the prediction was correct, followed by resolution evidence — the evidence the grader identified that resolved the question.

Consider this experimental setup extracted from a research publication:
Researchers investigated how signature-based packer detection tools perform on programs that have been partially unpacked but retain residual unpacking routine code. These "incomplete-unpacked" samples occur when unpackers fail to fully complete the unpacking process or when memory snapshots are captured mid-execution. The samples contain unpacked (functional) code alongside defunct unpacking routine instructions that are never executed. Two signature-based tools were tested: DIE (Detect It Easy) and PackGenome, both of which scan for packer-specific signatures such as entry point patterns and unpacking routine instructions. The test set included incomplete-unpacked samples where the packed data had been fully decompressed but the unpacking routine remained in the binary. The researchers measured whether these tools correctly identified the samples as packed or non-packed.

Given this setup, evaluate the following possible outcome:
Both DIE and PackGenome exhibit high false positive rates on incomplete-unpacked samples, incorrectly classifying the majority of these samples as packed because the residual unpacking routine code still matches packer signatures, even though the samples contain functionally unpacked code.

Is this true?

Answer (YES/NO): NO